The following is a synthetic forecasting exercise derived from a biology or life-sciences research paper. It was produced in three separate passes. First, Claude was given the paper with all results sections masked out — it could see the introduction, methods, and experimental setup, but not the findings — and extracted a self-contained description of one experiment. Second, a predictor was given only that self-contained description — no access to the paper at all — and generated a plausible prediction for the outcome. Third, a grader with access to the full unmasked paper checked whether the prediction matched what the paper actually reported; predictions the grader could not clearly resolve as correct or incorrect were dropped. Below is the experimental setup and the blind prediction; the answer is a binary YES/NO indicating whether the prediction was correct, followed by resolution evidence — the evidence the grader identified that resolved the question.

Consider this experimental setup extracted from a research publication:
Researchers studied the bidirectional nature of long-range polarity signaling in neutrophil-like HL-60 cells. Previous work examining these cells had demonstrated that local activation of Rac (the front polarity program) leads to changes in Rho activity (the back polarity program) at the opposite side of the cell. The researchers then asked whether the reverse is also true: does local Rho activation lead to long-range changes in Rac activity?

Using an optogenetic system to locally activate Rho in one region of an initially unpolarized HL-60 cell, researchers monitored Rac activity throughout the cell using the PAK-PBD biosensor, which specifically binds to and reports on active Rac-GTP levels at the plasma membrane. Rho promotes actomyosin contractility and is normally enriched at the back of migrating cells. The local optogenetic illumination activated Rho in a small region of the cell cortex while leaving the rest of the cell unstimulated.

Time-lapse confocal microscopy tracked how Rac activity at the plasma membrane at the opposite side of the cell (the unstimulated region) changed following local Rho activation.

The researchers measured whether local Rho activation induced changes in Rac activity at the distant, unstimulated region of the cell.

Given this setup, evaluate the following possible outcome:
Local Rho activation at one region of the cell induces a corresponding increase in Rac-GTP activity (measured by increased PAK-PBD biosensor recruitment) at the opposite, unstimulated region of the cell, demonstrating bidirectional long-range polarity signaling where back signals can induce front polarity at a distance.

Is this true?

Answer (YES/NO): YES